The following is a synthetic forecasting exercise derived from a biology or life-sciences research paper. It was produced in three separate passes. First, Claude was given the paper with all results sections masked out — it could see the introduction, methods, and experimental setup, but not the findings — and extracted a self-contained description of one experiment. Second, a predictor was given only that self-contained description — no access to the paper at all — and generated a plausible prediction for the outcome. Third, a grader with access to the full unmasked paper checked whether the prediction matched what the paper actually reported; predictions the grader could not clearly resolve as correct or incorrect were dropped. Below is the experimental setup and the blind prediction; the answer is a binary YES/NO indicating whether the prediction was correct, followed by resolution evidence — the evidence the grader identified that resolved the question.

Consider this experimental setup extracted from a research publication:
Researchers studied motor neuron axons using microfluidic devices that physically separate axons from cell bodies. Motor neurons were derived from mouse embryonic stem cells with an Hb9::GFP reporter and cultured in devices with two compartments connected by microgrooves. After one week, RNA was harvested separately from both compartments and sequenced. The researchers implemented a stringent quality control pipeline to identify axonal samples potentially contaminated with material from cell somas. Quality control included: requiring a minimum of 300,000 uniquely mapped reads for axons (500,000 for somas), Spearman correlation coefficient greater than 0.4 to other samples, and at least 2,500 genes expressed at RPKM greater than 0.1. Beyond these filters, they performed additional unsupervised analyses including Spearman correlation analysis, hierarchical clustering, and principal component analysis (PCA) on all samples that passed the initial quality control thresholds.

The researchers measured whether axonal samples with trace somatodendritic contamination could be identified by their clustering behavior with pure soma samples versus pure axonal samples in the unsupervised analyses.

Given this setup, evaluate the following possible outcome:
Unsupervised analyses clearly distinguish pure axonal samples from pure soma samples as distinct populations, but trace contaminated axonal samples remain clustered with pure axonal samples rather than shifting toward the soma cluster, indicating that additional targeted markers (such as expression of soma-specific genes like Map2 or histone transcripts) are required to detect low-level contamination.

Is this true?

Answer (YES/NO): NO